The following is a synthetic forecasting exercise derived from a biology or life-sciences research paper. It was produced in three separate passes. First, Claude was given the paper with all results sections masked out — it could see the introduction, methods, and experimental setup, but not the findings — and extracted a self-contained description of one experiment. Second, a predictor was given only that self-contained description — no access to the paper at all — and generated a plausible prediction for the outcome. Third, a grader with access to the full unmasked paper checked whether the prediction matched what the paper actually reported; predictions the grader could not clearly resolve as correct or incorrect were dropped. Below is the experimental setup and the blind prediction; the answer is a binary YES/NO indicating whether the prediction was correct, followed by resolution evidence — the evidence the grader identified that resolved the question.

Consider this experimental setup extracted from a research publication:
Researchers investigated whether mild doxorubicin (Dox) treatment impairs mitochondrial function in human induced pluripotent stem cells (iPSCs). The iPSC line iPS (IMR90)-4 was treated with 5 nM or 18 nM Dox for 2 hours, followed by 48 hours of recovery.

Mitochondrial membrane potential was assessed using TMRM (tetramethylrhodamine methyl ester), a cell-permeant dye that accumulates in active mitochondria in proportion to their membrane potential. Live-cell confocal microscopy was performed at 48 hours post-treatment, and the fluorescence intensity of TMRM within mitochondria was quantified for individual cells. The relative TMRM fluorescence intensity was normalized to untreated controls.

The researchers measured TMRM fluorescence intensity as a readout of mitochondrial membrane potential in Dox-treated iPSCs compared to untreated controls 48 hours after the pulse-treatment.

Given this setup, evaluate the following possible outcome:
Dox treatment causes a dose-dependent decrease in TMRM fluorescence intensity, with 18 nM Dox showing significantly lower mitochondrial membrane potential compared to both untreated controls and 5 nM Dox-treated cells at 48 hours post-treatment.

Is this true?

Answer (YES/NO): NO